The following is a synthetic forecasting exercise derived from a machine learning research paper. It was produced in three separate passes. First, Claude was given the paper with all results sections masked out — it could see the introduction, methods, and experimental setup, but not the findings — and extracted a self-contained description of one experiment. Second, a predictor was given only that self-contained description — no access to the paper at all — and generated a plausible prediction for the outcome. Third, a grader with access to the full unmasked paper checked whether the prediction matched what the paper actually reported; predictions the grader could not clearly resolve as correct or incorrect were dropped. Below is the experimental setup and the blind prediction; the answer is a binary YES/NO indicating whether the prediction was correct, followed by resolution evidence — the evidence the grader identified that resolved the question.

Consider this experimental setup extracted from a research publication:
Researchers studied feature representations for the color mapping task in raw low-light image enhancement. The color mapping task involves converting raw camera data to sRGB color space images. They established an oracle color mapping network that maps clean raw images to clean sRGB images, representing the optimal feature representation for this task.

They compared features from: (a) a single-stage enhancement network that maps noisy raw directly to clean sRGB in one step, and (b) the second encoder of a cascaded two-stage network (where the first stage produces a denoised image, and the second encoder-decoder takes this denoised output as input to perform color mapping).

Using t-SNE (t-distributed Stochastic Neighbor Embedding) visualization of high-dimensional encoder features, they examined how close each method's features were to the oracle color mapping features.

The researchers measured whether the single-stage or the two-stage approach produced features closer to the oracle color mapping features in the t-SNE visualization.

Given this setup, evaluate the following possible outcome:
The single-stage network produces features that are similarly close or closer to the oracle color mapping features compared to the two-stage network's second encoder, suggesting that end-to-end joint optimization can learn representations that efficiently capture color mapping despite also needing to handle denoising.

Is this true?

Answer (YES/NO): NO